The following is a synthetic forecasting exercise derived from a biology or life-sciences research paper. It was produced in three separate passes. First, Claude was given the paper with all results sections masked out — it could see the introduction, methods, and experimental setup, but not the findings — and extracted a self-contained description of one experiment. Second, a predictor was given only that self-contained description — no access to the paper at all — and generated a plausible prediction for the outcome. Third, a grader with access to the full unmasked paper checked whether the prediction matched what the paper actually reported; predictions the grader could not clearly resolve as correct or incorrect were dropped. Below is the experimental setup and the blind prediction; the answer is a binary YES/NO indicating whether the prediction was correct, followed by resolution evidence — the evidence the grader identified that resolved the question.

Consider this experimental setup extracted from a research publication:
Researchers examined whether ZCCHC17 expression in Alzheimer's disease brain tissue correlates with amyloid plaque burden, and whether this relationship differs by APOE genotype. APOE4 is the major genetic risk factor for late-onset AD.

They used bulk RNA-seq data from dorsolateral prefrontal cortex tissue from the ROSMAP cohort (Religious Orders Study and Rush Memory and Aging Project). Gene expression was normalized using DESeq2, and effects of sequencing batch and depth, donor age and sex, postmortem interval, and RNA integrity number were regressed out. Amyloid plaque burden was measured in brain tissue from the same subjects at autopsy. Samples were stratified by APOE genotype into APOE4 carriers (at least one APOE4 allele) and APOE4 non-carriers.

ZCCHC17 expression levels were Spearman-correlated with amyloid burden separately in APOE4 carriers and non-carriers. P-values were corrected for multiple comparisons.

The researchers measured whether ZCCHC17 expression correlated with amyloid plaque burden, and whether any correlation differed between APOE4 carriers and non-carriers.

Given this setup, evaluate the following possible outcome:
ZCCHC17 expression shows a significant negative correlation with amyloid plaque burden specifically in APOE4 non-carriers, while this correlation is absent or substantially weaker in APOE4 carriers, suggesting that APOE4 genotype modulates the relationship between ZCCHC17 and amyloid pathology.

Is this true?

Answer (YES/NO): NO